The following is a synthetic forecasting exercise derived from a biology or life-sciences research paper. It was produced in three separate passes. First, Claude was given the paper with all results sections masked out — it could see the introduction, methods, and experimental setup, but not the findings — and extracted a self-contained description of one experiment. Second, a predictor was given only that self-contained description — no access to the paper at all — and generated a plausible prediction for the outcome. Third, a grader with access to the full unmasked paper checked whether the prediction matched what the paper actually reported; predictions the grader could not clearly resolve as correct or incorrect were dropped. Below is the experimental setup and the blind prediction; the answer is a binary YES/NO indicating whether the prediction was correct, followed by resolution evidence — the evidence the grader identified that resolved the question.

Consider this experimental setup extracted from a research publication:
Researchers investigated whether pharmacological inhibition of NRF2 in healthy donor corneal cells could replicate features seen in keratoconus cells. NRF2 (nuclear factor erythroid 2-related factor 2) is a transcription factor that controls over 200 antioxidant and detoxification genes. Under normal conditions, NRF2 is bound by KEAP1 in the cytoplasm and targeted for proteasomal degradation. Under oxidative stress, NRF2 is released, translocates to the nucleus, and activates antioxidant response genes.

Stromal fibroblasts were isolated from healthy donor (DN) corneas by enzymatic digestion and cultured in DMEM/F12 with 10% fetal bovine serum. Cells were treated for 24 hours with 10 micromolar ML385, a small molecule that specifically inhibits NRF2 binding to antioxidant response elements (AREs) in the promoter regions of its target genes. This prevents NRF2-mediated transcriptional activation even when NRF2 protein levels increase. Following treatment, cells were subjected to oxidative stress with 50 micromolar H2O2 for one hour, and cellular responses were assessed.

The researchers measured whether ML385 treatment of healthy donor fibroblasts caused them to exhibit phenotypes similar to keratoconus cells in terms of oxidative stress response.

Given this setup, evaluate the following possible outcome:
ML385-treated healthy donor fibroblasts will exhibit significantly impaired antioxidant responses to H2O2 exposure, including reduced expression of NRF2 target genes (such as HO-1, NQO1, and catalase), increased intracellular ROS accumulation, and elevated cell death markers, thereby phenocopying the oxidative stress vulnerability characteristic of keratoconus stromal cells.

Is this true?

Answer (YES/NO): NO